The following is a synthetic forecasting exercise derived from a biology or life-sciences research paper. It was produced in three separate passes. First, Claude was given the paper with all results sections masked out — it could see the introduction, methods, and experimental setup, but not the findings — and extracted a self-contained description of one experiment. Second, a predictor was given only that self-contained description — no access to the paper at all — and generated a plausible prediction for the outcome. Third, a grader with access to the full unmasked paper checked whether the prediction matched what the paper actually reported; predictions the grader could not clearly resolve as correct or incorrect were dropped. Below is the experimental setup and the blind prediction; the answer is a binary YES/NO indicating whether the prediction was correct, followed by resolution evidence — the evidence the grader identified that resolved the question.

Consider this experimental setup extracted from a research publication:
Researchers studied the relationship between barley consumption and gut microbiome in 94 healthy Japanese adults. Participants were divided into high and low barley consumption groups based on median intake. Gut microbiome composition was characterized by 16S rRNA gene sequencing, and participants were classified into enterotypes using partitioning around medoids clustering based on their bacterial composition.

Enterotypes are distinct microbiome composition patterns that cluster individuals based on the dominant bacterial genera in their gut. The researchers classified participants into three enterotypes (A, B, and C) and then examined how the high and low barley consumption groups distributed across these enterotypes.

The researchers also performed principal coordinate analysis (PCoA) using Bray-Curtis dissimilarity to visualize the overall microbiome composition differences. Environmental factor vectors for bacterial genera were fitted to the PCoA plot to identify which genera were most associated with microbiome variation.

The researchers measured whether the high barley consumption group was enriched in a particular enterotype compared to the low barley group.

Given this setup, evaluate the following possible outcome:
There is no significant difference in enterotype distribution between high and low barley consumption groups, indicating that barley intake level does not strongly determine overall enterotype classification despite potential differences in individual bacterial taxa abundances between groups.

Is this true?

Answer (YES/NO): YES